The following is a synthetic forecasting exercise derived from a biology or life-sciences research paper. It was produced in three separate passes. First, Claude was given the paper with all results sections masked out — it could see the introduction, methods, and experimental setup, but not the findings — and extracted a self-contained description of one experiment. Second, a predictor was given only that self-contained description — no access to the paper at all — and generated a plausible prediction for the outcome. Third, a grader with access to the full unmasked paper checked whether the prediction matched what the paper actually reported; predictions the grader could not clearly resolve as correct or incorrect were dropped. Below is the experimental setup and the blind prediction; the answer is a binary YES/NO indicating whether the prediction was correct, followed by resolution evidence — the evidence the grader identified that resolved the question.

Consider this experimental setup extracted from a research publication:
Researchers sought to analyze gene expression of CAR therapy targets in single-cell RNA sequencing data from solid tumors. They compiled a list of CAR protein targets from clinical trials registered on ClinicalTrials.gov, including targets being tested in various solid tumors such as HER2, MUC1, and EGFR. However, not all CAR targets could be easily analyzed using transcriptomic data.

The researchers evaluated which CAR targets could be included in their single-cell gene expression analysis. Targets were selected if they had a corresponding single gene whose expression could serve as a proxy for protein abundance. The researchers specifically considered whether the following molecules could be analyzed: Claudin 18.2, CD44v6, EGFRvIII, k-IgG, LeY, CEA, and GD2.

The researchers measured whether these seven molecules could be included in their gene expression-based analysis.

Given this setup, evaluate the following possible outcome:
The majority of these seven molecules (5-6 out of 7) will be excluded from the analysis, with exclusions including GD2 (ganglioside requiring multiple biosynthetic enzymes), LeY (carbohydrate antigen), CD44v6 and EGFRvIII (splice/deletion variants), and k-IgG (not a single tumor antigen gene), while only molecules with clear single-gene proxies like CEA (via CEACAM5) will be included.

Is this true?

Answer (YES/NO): NO